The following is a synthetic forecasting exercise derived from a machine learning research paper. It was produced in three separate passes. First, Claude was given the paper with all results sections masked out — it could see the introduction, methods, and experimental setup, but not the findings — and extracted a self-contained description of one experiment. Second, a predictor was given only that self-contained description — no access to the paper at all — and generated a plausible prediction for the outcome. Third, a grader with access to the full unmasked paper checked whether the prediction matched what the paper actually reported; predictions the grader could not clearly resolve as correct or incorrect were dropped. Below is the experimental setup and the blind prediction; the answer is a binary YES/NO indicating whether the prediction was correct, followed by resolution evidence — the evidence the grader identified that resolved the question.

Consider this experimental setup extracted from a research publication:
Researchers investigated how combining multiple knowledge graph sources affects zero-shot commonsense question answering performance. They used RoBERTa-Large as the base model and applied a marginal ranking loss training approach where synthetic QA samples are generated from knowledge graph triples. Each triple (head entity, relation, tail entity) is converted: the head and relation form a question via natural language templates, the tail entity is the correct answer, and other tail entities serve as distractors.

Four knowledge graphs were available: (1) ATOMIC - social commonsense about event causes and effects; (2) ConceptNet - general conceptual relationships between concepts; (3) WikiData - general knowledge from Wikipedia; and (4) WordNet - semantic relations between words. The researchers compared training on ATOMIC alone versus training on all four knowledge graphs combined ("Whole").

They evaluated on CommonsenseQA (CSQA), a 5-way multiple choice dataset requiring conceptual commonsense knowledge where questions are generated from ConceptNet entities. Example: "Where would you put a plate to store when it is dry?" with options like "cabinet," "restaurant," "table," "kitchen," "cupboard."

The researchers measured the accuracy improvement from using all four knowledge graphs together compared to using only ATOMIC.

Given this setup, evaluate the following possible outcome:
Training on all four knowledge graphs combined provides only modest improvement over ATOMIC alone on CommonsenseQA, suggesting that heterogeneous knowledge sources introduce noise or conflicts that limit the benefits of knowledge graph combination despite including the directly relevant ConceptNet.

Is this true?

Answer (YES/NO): NO